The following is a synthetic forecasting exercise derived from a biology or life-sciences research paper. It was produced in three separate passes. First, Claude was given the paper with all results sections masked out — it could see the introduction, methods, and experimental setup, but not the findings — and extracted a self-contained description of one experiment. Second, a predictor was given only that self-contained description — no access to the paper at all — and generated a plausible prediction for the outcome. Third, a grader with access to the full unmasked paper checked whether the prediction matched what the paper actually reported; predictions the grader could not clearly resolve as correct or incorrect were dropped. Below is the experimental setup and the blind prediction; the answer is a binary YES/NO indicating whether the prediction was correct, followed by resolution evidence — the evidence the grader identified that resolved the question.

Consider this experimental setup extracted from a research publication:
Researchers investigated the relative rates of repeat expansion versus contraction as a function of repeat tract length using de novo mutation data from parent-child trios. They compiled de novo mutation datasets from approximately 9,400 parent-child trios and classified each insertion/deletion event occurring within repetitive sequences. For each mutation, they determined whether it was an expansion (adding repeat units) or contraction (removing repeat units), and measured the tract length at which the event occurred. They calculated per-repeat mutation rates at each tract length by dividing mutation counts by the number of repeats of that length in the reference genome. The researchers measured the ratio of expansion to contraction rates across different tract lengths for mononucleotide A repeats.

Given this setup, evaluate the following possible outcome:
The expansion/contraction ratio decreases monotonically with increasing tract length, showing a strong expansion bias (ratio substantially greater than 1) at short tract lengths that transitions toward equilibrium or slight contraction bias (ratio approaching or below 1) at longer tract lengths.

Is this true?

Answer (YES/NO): NO